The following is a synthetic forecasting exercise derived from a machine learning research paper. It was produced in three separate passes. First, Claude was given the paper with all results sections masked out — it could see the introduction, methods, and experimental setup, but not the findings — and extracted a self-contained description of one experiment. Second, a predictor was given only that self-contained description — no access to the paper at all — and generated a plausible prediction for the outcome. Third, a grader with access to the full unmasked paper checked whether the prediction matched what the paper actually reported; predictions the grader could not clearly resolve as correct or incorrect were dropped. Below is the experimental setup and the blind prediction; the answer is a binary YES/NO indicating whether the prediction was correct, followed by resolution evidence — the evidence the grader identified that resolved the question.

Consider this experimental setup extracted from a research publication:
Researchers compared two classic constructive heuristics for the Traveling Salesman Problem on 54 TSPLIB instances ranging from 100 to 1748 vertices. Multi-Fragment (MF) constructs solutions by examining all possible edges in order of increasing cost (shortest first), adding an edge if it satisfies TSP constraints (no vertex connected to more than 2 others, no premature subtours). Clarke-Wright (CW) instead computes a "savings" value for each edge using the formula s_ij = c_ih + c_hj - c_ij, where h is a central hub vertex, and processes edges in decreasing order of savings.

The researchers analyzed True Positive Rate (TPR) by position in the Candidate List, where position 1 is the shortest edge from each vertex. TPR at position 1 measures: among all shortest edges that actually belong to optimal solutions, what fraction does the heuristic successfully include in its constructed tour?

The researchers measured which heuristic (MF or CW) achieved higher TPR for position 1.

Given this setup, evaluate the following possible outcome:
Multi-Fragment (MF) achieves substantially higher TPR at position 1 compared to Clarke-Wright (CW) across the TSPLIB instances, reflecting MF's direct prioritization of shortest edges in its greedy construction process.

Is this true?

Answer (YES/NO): YES